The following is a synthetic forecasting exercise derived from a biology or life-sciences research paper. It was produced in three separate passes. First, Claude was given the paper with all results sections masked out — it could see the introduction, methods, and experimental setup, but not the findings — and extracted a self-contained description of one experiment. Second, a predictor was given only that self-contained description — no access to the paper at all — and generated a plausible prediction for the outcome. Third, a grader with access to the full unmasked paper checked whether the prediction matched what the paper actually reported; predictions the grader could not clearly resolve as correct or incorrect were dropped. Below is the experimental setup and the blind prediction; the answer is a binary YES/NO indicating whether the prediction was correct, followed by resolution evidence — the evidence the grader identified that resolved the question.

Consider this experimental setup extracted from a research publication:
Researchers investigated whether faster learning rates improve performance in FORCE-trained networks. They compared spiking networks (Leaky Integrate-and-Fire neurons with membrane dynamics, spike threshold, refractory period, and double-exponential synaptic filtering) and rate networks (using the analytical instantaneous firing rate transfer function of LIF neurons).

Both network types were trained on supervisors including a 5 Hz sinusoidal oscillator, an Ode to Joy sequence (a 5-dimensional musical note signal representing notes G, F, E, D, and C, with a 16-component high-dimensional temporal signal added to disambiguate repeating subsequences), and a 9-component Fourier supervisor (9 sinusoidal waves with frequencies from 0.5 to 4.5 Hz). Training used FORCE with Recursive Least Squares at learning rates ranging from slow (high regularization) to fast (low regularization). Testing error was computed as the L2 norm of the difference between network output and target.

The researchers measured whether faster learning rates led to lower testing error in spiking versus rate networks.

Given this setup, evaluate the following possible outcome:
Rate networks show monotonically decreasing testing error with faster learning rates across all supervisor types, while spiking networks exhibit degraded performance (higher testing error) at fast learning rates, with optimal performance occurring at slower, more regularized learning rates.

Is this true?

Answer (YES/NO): NO